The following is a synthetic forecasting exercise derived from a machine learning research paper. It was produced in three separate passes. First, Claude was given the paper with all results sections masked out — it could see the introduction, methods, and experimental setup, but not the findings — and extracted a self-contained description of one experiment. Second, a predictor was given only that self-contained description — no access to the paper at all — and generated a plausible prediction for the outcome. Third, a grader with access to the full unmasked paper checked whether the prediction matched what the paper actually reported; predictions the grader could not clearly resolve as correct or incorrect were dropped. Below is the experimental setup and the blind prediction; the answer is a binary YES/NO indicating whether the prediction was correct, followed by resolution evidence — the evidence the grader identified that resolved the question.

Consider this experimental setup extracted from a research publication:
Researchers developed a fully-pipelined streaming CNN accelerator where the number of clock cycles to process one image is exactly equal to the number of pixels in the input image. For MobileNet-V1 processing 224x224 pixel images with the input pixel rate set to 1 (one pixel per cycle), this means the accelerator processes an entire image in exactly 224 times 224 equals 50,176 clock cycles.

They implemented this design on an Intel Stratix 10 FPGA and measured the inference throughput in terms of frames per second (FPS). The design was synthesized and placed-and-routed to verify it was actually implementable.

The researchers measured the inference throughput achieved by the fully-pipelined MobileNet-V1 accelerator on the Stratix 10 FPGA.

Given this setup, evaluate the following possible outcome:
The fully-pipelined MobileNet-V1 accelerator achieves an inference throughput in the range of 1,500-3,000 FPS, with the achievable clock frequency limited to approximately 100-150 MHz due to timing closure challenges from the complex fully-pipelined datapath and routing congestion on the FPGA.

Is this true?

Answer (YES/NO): NO